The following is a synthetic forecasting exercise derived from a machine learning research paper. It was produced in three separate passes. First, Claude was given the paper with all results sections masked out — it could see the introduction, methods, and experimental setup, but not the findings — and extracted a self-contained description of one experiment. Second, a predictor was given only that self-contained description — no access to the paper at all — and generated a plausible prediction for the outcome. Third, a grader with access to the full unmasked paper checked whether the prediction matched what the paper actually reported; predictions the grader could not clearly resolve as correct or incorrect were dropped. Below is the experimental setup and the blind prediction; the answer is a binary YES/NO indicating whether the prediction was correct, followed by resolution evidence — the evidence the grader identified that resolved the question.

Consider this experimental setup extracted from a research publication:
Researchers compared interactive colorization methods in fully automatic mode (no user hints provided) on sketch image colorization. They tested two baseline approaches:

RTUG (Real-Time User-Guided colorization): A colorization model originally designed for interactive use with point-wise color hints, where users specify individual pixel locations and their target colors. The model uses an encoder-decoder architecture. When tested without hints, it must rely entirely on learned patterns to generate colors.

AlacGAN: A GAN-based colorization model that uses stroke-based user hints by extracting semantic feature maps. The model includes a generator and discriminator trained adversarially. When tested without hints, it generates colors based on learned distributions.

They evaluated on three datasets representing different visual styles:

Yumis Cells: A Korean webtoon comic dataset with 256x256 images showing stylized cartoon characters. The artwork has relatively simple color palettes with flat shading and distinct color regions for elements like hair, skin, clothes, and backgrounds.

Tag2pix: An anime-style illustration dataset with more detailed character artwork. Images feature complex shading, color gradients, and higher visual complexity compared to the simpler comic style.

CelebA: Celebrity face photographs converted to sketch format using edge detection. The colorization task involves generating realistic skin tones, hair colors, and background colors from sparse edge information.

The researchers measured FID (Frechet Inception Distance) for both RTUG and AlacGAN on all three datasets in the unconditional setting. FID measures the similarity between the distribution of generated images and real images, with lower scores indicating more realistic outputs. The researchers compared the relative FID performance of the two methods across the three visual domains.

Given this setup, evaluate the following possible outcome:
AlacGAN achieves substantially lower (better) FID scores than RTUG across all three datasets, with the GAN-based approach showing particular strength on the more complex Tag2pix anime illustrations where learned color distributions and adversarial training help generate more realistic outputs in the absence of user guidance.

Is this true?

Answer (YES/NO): NO